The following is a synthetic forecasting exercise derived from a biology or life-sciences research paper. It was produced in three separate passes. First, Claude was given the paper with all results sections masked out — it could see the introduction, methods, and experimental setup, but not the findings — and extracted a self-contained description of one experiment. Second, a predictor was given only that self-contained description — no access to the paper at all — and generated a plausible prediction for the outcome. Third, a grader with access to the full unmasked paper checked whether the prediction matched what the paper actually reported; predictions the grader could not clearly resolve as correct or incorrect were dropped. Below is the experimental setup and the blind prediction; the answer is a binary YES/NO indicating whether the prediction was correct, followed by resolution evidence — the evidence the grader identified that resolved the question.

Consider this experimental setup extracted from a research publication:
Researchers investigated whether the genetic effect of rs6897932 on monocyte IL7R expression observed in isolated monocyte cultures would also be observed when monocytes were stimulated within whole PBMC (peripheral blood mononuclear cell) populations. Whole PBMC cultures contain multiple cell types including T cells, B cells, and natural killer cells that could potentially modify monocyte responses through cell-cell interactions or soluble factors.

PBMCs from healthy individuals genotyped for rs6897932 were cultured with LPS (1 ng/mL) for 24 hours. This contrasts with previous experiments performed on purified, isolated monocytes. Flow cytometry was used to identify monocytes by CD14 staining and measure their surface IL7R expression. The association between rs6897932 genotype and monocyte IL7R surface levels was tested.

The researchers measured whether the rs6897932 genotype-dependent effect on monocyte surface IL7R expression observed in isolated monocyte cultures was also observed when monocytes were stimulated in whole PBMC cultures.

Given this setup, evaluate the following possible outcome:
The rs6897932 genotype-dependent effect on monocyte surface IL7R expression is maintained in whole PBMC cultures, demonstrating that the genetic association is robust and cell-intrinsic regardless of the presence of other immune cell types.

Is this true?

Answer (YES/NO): NO